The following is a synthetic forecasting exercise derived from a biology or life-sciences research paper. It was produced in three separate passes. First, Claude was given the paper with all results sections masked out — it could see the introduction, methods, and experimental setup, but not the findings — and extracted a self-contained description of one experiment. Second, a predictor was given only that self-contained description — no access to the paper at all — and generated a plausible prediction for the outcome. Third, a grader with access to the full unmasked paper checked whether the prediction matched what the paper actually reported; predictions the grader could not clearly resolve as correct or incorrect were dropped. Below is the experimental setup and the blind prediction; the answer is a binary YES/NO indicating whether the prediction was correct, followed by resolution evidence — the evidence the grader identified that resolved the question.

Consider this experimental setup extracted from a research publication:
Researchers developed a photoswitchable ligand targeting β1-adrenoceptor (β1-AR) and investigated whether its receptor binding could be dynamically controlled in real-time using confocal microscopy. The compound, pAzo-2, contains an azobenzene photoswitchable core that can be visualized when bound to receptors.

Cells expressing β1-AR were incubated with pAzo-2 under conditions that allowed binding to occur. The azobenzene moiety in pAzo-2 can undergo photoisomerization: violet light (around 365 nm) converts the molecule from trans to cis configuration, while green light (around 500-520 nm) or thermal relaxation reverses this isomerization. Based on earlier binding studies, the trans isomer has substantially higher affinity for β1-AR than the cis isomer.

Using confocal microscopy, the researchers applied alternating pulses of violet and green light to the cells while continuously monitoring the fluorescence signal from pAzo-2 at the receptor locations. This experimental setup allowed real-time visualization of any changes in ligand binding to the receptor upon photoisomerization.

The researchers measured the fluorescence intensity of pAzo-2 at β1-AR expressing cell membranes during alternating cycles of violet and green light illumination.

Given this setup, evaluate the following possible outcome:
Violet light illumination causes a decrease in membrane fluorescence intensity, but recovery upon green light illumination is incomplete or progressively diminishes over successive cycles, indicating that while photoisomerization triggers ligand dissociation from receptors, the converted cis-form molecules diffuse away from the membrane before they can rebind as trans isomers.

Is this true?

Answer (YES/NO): NO